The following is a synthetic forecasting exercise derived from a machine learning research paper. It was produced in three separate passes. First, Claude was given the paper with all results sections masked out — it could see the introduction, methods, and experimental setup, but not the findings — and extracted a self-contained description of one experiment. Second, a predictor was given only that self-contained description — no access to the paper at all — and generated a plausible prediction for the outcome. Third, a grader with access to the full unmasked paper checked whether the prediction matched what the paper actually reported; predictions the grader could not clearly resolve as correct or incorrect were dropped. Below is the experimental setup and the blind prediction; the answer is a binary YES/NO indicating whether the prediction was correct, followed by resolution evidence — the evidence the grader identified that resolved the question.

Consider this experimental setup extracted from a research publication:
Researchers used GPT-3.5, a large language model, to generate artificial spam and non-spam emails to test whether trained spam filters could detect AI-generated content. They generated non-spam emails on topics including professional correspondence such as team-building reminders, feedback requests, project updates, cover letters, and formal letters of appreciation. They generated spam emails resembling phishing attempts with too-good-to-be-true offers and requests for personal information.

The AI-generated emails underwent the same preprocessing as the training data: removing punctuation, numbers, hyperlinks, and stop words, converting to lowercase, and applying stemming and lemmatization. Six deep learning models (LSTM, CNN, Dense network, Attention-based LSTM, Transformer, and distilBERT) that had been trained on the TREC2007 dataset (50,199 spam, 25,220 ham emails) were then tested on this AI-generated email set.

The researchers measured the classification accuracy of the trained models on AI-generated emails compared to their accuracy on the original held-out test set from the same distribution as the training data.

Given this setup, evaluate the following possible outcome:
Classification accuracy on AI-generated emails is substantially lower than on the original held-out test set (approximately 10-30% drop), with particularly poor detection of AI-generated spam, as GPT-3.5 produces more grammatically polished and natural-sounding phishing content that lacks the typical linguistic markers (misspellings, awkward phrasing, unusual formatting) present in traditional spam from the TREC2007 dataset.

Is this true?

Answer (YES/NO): NO